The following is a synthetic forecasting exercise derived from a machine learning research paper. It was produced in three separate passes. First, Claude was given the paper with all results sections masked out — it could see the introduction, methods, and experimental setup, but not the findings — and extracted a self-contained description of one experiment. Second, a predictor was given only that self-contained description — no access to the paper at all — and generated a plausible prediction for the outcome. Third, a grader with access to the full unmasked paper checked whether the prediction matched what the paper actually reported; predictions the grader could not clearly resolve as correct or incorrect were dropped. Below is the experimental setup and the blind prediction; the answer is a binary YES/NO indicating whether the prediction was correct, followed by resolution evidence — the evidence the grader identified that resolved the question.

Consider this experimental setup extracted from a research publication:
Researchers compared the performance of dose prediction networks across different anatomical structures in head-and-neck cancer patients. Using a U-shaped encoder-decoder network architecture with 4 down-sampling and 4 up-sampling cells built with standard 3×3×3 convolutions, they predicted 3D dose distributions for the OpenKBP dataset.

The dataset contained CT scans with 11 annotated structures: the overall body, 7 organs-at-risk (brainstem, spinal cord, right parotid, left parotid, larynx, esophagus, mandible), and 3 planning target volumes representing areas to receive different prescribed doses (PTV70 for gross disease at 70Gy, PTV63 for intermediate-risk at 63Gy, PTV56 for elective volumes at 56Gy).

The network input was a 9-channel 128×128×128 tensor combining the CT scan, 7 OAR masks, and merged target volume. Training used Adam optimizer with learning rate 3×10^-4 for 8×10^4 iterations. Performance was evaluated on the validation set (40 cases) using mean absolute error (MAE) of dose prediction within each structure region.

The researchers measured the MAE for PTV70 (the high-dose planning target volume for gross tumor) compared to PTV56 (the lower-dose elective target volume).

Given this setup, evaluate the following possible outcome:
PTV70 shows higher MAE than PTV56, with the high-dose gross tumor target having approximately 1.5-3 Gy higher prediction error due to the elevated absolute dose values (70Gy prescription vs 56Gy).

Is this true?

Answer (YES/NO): NO